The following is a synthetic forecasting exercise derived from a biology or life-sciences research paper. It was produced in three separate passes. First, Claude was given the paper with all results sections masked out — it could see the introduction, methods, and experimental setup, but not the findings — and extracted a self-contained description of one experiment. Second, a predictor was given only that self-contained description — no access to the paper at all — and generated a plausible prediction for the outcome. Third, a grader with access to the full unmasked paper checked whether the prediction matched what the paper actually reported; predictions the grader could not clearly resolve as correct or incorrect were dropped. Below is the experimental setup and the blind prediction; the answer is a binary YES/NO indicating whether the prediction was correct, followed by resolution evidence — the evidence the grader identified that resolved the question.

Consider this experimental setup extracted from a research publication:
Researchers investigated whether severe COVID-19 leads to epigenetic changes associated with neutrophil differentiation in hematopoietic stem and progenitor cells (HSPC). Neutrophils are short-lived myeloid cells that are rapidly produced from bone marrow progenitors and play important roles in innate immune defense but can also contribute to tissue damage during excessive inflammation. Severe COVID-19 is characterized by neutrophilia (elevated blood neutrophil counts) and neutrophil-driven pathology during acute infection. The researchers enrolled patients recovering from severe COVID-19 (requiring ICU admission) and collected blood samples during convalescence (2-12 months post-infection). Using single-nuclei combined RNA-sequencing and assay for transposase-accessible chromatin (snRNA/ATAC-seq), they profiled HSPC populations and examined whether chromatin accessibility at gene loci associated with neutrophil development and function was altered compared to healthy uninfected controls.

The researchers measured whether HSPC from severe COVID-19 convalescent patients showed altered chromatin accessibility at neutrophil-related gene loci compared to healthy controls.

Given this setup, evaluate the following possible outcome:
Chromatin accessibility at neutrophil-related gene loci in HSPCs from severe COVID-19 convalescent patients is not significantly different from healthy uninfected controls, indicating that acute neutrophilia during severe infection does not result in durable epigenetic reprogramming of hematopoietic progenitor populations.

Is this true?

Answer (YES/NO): NO